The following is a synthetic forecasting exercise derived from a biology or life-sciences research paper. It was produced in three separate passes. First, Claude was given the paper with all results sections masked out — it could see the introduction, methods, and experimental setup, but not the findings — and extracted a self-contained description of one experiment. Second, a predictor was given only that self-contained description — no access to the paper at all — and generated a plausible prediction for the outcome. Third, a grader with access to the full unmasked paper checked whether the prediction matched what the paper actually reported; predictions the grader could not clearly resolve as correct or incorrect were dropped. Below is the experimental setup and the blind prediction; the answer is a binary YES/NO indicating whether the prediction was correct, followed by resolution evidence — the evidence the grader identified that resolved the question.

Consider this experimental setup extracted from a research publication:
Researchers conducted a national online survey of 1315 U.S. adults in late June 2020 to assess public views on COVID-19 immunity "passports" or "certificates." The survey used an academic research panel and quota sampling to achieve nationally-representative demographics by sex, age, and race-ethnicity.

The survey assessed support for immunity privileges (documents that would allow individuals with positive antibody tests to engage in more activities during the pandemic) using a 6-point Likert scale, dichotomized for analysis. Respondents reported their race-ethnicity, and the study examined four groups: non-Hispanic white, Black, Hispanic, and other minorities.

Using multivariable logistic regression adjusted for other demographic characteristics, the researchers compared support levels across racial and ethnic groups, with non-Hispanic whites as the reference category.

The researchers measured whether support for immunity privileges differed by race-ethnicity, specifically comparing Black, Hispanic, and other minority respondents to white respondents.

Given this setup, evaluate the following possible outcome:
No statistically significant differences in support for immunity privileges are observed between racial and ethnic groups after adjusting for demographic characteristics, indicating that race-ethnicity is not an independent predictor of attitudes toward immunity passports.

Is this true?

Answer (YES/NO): NO